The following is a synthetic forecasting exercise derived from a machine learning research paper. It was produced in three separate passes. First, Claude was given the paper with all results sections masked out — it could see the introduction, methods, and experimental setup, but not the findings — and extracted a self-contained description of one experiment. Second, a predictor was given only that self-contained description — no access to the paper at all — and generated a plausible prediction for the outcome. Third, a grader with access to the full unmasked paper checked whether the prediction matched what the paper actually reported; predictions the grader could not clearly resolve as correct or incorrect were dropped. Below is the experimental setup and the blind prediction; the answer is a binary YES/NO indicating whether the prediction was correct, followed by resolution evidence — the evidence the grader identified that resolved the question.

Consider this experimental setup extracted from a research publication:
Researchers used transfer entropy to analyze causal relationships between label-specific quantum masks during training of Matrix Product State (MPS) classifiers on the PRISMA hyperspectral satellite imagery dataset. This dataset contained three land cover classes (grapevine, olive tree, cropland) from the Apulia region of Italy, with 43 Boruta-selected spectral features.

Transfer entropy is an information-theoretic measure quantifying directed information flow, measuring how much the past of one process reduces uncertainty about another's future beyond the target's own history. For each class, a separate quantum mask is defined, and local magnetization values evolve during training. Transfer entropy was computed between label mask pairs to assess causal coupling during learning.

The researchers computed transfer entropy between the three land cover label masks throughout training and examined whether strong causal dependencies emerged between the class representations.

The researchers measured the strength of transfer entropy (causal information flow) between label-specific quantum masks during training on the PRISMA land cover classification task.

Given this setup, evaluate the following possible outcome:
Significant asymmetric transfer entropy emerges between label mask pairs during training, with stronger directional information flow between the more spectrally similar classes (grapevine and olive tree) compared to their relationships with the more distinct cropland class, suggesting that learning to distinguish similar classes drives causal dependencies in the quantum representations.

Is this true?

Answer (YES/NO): NO